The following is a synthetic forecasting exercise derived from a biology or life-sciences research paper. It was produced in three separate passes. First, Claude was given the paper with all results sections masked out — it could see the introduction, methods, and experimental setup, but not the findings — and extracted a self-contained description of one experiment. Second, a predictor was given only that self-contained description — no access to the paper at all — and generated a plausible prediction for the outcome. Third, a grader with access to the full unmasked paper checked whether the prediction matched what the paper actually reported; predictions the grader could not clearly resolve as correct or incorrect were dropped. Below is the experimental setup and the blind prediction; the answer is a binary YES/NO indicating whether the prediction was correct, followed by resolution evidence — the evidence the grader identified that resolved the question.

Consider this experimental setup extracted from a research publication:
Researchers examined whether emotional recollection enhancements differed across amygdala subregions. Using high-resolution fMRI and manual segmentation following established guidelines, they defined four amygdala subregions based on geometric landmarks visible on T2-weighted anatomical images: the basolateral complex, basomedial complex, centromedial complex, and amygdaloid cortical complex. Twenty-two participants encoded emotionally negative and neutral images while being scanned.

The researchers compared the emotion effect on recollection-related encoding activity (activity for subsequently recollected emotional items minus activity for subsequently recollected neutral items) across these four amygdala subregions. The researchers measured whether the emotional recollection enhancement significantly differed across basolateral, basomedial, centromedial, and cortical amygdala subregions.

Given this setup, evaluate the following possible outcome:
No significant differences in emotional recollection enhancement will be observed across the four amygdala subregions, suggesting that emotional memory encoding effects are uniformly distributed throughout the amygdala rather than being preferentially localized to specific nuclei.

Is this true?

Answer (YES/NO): YES